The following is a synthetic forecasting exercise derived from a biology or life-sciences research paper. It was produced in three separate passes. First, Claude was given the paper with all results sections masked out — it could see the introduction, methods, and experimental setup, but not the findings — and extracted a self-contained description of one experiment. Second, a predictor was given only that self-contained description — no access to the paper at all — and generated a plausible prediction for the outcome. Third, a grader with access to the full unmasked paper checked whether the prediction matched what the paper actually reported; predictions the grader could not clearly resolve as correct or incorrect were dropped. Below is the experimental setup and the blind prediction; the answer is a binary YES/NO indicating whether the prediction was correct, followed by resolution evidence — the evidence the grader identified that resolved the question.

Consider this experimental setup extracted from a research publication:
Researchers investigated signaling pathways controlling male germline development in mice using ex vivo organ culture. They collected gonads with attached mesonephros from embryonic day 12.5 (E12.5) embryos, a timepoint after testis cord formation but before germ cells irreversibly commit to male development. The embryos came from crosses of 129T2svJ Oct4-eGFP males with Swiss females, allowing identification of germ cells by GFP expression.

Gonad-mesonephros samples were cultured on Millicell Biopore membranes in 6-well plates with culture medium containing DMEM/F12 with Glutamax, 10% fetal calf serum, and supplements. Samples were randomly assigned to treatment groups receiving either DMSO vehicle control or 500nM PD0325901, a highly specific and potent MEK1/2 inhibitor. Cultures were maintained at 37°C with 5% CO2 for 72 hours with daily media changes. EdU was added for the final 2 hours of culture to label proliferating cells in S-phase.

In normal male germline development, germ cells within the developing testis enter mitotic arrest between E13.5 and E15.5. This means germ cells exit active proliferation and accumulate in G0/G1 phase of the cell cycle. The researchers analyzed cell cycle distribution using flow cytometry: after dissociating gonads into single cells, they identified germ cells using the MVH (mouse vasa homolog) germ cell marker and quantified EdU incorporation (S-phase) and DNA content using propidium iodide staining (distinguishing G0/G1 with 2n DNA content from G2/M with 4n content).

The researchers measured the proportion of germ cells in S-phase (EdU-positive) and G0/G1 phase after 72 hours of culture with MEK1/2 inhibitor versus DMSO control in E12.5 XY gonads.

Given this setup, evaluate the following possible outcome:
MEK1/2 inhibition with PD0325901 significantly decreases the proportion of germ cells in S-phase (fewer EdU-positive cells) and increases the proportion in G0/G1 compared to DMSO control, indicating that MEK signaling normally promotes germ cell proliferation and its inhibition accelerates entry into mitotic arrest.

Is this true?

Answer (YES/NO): NO